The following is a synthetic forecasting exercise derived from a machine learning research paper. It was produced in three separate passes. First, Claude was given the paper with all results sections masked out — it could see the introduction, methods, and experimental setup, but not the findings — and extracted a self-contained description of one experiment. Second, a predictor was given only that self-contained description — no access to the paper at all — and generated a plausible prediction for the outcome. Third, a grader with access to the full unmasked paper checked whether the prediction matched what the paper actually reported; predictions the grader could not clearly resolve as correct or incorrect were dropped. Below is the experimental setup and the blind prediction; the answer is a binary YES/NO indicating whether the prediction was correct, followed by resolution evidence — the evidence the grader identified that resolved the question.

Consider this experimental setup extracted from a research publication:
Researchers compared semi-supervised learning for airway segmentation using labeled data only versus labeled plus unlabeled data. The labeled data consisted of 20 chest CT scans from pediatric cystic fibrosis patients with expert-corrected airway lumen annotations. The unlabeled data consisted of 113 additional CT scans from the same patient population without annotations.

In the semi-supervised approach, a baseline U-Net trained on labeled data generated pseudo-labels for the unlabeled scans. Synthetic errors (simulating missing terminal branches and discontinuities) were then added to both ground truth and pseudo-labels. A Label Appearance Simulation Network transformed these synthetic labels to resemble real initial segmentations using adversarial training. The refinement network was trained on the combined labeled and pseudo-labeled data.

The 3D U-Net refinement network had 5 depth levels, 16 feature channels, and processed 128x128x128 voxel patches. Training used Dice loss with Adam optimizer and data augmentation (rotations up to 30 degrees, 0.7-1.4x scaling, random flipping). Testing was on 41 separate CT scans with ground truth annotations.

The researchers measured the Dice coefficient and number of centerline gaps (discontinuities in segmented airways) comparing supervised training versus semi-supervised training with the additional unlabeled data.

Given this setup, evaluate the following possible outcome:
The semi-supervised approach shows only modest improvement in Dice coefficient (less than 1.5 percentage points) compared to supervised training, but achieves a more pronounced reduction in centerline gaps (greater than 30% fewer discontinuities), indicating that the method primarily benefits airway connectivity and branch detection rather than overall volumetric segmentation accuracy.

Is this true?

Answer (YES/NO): NO